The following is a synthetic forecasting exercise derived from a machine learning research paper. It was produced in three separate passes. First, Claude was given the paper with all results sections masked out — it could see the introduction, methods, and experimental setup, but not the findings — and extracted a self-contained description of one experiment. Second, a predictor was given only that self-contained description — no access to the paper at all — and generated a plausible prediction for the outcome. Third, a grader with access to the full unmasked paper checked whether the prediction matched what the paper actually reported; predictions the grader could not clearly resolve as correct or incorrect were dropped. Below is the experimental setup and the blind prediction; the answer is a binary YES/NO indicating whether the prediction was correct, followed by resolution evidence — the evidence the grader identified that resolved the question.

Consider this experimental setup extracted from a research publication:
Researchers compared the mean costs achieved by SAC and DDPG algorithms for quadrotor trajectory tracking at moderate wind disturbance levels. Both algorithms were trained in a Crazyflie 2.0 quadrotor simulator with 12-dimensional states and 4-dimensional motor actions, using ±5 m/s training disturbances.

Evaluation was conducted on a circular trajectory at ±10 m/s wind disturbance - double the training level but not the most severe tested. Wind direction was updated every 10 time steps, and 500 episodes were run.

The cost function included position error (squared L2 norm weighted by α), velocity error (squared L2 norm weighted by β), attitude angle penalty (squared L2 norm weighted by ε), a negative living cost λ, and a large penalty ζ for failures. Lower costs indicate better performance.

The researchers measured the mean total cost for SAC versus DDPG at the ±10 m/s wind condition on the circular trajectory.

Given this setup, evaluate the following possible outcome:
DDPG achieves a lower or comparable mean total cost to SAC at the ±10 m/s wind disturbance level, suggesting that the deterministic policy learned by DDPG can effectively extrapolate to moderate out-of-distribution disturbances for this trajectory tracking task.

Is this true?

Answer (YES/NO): YES